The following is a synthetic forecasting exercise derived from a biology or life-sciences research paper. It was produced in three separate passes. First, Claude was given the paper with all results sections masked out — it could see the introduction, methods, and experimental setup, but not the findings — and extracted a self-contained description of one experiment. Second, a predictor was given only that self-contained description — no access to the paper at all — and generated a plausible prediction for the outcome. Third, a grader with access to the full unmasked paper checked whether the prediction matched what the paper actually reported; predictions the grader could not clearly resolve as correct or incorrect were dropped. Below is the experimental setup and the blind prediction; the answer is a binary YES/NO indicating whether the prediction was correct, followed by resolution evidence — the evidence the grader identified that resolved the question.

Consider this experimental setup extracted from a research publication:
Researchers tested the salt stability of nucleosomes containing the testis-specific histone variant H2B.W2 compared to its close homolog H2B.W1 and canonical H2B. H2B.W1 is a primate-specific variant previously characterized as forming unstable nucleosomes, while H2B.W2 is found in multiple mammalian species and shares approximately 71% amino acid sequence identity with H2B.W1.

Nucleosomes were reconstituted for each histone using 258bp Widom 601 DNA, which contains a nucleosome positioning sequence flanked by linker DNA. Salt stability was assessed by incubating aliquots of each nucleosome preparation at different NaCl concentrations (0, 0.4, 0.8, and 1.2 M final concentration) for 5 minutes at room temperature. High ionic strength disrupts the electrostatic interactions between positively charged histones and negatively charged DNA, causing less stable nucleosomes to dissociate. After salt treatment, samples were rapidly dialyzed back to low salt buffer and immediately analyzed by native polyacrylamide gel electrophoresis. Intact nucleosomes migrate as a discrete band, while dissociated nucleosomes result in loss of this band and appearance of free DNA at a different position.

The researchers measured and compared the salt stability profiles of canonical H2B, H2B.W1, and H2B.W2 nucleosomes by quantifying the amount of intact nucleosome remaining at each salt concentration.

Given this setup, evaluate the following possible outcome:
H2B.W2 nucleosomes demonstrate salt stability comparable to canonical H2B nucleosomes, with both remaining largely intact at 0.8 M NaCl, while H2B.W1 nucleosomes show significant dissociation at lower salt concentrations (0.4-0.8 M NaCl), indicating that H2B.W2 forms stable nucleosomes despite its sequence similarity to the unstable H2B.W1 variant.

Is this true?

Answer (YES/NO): NO